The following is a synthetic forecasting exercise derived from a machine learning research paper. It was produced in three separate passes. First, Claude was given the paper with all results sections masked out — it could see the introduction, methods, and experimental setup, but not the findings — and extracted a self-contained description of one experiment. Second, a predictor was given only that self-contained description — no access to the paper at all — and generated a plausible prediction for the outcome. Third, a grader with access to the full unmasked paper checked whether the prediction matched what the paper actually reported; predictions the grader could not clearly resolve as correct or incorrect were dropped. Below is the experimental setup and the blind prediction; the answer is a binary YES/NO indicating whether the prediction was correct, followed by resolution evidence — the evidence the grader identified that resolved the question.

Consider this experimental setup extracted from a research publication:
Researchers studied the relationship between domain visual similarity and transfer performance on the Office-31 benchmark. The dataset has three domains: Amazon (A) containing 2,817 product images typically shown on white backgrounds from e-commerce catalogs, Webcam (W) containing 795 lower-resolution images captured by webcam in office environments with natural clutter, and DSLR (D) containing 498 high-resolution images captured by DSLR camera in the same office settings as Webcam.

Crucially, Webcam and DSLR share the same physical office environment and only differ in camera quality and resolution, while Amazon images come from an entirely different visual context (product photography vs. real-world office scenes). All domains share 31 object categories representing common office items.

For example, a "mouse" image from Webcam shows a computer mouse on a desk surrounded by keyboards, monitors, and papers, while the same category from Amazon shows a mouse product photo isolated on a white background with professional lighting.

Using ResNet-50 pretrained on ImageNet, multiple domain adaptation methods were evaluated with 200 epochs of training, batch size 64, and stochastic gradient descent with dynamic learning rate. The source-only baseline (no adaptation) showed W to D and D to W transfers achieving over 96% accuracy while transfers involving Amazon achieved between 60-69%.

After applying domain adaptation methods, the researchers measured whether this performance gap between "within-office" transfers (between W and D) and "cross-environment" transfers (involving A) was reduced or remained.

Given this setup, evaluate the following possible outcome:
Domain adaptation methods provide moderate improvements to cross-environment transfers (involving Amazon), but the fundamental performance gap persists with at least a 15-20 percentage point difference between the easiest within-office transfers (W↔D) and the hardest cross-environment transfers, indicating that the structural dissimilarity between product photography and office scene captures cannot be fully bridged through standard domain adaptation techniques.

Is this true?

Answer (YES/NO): NO